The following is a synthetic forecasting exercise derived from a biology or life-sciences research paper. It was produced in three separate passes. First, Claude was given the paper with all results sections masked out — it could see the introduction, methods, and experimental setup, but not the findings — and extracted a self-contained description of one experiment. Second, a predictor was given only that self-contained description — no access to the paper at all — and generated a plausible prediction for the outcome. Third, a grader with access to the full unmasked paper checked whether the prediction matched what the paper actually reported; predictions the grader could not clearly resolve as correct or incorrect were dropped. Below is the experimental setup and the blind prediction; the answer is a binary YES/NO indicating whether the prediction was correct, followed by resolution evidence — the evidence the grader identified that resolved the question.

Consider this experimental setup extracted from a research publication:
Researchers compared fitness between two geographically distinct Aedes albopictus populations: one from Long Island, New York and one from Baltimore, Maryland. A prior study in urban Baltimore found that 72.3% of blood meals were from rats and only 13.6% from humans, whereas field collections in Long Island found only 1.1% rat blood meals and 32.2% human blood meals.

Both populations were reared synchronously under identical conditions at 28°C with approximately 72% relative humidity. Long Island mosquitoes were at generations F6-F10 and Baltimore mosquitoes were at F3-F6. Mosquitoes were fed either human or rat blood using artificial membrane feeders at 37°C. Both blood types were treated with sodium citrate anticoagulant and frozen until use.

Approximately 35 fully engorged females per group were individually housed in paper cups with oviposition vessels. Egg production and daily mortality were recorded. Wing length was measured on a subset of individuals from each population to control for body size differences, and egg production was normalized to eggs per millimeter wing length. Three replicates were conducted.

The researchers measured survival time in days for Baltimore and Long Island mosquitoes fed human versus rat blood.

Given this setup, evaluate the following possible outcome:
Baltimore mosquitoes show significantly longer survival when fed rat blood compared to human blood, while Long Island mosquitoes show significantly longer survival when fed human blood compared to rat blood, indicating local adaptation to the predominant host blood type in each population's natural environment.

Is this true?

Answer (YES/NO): NO